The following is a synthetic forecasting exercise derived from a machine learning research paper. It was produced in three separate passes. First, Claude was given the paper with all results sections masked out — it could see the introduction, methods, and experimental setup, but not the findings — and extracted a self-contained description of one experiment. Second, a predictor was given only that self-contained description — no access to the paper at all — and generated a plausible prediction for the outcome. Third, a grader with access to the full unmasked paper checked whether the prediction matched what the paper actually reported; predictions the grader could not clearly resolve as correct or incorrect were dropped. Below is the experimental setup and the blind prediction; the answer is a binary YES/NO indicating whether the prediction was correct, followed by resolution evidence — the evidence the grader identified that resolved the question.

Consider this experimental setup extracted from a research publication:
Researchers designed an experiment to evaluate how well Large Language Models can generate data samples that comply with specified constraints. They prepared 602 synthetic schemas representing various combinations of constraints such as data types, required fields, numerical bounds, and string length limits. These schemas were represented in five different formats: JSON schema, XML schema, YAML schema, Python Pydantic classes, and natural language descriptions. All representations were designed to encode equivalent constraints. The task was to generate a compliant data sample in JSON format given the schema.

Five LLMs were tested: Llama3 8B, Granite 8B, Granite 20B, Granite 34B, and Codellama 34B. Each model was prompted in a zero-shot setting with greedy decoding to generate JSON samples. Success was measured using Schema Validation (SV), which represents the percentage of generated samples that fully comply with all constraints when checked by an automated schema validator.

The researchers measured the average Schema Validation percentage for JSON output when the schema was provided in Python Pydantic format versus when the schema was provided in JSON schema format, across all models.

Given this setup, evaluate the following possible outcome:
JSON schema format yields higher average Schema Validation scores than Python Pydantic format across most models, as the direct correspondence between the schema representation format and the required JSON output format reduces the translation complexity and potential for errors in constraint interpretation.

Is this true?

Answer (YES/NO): YES